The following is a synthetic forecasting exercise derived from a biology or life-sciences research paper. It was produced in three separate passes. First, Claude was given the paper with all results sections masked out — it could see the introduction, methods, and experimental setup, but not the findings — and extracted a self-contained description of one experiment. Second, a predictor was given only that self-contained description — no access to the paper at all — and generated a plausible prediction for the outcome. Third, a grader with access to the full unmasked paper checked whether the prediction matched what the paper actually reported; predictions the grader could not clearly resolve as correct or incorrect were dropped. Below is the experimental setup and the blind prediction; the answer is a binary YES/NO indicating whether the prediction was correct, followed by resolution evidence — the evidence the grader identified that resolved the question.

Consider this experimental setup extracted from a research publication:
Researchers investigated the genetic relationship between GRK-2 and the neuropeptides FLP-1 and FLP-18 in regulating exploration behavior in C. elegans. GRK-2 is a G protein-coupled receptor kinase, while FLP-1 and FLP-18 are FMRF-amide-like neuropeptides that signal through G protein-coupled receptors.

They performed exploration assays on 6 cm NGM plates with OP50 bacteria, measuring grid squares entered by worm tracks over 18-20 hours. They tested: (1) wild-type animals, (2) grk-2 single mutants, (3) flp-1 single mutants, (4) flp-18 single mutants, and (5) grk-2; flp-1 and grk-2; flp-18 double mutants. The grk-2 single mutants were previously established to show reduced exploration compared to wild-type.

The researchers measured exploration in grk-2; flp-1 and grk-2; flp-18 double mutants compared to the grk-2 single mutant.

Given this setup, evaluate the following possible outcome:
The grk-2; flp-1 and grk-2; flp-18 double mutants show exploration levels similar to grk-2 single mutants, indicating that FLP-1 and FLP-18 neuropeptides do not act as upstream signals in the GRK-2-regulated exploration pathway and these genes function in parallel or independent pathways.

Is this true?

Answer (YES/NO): NO